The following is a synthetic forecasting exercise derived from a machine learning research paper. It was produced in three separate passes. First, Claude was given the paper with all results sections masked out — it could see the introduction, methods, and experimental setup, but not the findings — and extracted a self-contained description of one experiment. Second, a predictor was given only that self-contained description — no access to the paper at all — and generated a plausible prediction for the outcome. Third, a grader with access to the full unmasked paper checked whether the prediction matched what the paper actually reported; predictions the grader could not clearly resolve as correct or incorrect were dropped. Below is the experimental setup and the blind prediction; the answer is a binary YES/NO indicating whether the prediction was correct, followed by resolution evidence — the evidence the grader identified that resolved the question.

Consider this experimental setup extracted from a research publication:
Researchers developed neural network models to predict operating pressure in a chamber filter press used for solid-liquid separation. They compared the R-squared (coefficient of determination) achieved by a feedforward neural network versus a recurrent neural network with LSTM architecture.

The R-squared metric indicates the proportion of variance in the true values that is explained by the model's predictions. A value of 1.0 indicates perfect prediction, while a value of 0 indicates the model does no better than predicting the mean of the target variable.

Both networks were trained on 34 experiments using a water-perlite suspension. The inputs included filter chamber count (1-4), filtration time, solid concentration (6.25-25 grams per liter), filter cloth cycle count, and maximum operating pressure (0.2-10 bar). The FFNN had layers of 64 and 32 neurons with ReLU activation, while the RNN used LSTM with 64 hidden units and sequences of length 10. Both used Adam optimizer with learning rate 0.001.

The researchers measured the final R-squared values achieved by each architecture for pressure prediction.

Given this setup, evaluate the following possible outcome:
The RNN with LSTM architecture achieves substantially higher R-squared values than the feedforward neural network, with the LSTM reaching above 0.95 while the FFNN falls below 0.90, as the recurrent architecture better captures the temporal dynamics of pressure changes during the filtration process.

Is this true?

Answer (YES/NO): NO